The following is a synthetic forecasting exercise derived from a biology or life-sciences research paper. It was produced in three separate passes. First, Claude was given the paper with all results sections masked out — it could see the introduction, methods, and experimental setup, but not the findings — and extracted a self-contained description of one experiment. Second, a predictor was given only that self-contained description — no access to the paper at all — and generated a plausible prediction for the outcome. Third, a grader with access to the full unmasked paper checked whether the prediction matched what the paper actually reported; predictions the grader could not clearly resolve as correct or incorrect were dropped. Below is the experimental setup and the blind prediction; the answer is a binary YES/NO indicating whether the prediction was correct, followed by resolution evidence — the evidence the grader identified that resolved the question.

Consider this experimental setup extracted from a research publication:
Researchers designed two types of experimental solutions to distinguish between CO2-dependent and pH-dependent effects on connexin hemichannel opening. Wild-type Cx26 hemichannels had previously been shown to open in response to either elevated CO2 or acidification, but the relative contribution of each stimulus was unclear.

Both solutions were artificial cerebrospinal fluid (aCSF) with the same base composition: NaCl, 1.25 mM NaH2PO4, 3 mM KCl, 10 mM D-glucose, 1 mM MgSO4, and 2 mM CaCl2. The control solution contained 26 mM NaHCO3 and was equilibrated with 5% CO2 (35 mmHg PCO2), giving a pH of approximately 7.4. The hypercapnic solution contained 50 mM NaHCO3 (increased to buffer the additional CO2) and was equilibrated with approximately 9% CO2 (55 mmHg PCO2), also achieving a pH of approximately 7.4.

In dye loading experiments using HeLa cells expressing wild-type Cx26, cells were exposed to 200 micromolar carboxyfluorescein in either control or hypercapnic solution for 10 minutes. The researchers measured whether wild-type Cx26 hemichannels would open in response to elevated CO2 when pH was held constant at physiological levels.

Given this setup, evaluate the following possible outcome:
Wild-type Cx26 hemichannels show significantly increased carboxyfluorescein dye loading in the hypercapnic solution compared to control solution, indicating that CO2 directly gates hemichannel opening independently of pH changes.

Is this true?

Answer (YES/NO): YES